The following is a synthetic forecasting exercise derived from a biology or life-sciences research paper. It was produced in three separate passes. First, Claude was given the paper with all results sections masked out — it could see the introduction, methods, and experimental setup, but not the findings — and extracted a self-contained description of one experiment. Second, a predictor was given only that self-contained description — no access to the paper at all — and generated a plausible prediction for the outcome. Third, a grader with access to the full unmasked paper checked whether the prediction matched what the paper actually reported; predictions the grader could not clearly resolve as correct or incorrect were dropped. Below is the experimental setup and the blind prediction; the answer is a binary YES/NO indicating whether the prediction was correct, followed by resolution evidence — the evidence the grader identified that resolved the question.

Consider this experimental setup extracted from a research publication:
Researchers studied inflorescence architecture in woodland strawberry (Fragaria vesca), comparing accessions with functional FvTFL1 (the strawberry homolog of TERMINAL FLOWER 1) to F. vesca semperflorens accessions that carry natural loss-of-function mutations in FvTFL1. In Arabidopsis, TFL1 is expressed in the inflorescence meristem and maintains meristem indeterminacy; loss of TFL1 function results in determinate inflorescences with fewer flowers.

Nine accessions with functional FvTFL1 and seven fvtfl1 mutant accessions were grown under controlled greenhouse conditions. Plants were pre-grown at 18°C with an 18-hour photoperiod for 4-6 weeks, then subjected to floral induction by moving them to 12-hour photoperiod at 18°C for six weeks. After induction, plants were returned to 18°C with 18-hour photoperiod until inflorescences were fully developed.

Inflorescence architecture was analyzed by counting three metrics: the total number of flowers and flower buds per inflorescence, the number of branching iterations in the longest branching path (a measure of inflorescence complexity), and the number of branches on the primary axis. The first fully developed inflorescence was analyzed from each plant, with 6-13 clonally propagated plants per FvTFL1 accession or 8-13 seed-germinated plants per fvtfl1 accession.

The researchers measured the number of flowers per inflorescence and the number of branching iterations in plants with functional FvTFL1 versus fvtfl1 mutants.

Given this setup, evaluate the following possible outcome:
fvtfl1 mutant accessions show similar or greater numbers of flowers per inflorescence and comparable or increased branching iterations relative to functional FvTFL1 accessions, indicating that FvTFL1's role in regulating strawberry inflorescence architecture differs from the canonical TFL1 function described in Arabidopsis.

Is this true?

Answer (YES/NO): NO